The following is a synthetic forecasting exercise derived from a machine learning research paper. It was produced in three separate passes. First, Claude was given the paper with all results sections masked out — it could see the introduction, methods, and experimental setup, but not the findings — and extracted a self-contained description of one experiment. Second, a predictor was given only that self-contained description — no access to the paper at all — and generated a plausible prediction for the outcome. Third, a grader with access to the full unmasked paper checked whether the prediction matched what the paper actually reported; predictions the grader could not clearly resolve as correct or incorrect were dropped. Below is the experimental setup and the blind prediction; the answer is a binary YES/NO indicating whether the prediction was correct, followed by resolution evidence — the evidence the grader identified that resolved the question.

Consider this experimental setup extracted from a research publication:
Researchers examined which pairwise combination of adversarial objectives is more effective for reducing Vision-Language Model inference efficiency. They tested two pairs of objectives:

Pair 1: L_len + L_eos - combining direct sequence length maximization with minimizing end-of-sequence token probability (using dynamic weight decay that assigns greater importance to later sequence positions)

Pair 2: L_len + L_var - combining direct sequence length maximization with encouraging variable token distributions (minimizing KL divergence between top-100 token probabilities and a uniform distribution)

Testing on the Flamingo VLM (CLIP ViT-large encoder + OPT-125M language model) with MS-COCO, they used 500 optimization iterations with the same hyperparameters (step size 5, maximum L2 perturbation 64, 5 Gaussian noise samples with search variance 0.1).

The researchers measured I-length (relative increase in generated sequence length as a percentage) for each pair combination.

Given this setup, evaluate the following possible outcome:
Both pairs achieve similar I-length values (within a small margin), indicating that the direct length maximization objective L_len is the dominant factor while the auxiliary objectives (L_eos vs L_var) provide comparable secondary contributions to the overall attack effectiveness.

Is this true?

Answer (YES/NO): NO